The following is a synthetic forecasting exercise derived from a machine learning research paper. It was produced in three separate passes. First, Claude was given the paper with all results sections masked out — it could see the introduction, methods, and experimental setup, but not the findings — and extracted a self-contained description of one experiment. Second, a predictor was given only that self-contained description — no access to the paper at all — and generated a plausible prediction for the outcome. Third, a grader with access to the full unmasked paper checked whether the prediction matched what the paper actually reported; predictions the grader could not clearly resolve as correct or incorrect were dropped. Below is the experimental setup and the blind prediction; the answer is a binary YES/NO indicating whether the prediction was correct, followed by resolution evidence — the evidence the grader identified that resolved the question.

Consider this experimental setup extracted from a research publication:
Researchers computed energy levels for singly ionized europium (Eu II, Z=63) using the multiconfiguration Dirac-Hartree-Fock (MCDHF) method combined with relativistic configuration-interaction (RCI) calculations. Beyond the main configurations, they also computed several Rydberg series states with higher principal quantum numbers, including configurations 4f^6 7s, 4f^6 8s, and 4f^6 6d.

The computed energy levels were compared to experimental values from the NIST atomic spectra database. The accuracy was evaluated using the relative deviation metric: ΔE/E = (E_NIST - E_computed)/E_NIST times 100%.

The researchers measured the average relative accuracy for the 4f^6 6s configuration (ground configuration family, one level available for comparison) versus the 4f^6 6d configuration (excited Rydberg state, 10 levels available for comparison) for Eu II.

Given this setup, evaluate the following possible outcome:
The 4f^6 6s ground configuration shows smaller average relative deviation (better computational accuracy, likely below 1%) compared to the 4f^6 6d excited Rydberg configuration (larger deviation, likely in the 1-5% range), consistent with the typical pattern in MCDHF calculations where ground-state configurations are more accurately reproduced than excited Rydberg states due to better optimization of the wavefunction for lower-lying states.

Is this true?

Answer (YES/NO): NO